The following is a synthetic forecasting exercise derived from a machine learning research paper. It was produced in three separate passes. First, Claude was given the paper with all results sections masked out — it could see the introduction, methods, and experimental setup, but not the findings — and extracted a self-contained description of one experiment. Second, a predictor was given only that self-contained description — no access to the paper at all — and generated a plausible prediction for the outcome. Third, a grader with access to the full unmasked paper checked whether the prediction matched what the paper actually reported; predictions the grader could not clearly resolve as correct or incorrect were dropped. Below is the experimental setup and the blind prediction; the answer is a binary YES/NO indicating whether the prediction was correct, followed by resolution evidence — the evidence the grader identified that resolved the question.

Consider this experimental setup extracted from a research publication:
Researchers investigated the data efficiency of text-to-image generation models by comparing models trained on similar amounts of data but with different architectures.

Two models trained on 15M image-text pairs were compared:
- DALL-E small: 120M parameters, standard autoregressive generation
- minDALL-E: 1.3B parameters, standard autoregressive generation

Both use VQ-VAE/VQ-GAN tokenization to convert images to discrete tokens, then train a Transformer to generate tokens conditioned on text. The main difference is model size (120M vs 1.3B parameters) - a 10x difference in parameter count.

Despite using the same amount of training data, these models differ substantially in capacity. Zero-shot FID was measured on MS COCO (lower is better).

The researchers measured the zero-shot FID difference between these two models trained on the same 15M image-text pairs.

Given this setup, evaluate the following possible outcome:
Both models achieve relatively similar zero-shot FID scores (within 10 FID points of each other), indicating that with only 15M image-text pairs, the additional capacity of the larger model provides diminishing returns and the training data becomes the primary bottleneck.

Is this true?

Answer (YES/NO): NO